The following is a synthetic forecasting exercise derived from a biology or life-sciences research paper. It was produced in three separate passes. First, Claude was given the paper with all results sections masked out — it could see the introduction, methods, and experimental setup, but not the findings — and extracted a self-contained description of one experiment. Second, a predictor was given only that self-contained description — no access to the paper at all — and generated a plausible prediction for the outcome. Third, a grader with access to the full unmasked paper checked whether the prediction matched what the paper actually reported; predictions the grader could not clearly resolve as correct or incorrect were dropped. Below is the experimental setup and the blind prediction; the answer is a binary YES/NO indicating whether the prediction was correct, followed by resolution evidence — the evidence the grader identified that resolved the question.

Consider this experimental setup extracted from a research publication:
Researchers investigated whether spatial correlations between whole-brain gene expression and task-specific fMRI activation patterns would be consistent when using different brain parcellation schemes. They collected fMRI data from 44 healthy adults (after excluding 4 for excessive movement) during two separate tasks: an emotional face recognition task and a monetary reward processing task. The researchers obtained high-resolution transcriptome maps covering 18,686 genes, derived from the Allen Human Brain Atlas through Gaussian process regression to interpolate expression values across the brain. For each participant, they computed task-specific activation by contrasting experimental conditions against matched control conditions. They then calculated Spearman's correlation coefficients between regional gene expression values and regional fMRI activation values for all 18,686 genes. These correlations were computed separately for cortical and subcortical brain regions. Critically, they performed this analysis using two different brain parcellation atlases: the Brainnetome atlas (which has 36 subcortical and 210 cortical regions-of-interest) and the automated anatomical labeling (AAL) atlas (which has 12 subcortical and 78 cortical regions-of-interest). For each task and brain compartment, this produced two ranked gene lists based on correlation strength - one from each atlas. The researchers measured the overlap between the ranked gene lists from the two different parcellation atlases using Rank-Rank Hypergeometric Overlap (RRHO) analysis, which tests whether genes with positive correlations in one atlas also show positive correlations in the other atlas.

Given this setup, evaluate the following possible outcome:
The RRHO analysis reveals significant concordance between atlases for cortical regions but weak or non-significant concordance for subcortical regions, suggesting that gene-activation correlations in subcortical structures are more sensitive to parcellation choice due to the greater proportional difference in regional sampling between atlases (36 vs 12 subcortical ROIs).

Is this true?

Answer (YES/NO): NO